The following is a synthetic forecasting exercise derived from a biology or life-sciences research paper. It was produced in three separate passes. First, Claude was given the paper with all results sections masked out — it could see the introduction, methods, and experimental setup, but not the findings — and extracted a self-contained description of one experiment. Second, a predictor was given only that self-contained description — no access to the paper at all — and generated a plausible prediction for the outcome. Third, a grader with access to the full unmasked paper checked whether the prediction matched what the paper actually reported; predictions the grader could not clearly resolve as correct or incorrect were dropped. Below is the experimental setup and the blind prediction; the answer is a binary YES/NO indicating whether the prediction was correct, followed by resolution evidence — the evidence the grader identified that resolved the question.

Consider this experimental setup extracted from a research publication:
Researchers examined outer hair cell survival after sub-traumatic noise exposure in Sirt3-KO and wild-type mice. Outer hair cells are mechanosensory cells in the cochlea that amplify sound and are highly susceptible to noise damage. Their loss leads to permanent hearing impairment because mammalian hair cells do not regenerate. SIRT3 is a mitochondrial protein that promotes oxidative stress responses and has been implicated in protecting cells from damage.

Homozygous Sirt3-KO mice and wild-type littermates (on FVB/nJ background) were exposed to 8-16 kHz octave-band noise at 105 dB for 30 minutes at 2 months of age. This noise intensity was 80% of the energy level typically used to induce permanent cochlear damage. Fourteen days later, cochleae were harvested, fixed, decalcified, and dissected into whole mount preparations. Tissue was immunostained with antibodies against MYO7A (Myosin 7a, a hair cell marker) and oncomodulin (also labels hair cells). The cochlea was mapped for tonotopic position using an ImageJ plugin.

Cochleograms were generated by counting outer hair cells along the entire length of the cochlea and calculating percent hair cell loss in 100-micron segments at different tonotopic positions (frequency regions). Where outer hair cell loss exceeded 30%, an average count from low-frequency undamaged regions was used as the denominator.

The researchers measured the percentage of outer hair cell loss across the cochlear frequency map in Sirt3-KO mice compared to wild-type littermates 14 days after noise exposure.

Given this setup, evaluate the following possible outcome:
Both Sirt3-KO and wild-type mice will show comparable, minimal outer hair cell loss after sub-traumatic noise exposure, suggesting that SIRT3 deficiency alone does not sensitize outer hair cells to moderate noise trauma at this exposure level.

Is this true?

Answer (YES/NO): YES